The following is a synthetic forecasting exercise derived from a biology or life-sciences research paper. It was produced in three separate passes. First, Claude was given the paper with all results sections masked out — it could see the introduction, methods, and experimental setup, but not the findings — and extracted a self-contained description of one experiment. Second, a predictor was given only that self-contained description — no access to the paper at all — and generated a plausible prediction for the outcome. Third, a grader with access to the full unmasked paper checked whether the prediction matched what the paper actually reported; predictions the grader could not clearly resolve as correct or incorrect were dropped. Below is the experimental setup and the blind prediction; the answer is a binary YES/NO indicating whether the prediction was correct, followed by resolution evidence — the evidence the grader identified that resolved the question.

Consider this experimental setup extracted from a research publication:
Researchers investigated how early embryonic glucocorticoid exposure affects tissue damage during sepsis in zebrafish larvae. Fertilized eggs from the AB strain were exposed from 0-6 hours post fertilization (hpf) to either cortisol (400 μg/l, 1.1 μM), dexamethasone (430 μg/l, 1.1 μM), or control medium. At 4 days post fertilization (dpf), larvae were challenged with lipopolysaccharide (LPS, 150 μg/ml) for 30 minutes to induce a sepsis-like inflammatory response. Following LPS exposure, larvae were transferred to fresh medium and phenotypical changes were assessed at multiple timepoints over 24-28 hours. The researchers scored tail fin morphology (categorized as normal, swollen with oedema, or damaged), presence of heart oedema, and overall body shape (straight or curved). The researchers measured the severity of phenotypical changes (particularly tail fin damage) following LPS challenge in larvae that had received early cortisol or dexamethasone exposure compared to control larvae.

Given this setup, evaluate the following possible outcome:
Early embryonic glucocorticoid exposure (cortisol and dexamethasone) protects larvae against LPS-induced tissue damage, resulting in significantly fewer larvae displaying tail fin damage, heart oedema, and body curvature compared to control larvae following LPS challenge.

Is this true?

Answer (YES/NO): NO